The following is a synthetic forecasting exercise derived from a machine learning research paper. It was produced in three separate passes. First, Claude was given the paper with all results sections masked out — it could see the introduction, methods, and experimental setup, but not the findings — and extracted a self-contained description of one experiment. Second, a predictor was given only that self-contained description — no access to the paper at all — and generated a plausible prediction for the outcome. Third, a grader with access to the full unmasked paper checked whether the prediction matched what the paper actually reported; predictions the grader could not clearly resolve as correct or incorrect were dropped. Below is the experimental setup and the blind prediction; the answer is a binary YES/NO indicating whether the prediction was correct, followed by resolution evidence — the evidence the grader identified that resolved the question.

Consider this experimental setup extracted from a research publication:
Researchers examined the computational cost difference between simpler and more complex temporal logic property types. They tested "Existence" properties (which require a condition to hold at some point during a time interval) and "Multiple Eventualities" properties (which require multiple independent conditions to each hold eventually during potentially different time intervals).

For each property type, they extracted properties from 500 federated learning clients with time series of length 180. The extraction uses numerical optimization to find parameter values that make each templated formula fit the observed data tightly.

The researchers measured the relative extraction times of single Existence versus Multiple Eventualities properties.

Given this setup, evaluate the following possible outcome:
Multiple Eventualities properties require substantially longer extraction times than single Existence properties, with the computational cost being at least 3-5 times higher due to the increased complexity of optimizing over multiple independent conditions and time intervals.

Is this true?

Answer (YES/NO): YES